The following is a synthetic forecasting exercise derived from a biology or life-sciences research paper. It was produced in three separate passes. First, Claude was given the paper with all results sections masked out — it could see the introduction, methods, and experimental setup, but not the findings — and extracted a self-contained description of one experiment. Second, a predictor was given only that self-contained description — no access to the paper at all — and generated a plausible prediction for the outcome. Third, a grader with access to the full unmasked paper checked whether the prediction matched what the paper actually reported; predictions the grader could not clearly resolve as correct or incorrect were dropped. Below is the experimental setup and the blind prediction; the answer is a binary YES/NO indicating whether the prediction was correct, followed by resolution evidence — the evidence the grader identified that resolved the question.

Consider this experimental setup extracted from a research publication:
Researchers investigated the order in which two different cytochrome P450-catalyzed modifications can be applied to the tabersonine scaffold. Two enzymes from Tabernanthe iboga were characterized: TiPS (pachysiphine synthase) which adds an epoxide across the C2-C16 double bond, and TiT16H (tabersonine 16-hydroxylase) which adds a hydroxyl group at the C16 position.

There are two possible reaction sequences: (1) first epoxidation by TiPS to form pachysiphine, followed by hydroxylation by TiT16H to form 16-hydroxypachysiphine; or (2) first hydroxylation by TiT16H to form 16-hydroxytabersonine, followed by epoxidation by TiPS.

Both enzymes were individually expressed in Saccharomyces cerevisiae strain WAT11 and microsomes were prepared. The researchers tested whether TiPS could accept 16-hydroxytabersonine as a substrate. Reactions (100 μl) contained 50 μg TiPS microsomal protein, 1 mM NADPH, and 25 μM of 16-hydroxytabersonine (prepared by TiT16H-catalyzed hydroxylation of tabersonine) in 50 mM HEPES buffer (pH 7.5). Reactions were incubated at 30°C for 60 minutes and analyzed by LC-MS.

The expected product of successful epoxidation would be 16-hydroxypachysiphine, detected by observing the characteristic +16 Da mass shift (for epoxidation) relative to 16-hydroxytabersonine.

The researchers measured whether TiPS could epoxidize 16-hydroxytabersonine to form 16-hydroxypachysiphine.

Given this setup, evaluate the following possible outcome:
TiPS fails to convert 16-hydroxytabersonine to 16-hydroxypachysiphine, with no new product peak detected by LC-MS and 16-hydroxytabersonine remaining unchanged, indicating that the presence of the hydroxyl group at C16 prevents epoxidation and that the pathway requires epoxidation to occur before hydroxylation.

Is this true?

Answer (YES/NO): NO